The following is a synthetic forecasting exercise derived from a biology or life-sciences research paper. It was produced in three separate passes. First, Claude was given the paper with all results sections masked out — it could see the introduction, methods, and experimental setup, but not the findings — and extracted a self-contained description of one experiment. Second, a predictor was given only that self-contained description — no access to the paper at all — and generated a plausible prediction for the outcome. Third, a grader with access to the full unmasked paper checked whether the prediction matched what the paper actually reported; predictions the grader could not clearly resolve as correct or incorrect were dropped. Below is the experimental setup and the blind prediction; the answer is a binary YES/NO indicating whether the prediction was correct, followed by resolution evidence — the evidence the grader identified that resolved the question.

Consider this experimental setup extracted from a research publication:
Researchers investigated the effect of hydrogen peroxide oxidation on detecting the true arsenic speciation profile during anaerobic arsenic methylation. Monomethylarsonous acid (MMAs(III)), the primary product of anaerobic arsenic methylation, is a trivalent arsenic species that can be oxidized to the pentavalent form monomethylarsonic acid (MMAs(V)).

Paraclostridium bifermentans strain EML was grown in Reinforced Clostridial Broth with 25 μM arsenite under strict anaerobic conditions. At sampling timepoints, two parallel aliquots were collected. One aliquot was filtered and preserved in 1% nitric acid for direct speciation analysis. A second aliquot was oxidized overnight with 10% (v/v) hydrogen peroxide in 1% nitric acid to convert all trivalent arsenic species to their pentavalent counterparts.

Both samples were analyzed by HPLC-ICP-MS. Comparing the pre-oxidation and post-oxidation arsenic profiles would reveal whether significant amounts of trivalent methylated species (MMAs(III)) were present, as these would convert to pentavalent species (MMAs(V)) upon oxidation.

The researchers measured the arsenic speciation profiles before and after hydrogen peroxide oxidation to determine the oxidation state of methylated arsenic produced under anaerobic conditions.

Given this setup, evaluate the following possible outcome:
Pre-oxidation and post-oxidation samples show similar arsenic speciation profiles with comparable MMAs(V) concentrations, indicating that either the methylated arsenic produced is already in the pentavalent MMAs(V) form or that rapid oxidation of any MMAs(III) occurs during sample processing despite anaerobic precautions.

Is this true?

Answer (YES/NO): NO